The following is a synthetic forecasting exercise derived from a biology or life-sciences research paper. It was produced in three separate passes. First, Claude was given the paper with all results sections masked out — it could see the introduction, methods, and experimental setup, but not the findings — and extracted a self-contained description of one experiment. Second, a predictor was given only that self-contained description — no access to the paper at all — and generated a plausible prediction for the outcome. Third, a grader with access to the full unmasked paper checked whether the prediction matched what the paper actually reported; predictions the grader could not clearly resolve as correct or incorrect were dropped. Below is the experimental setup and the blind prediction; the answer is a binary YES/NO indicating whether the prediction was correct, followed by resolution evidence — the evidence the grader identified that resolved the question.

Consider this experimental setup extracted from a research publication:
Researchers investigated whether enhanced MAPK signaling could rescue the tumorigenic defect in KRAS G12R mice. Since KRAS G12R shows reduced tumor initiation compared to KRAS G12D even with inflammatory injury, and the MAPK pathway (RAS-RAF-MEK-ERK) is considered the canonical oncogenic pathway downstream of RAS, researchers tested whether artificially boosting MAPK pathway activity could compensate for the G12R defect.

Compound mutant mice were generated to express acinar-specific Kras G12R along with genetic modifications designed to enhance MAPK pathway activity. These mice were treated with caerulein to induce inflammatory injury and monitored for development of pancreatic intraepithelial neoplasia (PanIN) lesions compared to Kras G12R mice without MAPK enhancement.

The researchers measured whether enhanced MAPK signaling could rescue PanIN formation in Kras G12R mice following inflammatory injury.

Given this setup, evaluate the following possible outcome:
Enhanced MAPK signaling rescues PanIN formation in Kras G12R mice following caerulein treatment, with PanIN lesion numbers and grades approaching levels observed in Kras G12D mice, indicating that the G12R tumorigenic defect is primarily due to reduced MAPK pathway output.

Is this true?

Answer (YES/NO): NO